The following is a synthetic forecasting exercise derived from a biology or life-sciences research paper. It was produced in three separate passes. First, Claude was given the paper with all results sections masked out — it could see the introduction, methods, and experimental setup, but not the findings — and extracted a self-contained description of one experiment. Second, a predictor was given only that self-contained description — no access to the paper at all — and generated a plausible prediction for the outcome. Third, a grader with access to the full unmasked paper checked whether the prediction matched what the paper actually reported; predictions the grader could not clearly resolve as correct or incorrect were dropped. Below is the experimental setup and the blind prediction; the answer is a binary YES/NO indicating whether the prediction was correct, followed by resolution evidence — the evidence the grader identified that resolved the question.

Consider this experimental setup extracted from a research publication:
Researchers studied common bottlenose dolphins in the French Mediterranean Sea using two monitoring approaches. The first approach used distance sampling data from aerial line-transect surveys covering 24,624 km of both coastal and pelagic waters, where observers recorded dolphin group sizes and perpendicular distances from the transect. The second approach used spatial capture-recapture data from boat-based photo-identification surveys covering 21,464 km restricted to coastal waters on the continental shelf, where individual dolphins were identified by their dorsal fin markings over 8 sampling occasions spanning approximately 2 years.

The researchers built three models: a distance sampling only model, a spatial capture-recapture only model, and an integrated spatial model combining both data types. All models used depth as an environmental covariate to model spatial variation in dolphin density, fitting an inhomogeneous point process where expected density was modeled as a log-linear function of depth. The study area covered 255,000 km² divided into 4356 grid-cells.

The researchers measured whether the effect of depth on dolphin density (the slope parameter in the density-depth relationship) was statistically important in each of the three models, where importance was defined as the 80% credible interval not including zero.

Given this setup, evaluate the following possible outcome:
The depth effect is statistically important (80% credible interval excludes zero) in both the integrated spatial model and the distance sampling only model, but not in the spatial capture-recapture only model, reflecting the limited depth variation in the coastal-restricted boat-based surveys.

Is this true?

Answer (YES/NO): YES